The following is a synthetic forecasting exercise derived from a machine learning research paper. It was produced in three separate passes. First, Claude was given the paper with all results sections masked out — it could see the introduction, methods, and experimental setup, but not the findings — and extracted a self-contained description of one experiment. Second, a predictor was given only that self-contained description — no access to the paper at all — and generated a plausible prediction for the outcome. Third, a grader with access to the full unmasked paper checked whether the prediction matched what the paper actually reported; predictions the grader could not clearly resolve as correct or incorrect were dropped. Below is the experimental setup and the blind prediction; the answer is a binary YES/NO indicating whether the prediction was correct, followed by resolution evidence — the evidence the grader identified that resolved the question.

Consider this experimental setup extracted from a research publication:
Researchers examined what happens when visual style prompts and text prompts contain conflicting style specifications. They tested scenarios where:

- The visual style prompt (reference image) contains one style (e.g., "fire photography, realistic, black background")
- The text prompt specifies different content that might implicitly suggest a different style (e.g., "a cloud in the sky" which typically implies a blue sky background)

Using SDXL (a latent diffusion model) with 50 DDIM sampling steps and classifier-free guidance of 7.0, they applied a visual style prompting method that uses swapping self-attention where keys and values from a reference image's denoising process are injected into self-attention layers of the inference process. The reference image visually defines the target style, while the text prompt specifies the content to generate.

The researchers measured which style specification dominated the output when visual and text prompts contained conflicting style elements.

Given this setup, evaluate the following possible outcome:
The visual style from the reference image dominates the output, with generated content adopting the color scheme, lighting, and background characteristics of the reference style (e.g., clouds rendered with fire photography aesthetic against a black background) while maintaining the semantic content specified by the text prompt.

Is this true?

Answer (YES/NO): YES